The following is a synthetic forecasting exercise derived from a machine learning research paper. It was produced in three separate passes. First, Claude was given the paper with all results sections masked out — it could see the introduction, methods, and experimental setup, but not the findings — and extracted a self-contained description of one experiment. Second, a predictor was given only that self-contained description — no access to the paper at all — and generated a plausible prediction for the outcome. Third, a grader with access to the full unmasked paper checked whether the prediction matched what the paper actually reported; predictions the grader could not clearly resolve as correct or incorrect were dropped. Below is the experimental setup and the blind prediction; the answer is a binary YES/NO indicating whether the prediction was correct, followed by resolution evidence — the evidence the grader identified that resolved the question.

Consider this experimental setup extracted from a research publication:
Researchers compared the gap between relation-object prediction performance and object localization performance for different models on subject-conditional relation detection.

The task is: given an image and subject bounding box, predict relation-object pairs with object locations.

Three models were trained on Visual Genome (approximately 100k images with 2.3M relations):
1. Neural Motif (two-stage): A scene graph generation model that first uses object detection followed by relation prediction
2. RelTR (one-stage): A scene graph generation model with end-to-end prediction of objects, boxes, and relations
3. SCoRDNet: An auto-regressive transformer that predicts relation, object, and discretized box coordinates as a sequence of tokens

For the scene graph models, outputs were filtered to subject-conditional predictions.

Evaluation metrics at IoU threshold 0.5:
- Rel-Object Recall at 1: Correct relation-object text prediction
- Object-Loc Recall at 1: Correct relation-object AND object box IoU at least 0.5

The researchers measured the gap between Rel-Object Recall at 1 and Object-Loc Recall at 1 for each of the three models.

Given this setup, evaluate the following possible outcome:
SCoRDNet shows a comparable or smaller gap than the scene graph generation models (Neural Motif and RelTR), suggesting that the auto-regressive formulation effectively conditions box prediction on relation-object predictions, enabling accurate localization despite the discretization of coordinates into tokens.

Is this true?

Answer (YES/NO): NO